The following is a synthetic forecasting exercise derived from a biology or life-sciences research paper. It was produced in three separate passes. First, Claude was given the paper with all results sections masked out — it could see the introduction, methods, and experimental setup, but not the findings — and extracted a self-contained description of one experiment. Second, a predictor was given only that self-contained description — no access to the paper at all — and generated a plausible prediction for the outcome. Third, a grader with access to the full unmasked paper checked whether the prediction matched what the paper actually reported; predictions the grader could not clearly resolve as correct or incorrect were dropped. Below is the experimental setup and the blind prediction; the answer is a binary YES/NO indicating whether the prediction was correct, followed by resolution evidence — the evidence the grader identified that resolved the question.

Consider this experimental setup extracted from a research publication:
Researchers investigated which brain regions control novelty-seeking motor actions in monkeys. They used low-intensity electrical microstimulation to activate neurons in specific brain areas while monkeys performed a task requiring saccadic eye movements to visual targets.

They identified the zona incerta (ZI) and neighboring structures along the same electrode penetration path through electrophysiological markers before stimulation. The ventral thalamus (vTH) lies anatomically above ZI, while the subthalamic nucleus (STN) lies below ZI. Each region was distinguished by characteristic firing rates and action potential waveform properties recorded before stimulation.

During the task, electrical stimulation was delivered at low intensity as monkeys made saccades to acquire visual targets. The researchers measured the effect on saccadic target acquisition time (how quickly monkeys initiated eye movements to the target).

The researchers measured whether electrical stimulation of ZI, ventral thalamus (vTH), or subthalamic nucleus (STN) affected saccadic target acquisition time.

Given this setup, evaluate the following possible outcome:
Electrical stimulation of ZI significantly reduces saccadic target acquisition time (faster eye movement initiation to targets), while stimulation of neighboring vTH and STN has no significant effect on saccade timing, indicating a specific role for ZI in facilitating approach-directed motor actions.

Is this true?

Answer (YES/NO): YES